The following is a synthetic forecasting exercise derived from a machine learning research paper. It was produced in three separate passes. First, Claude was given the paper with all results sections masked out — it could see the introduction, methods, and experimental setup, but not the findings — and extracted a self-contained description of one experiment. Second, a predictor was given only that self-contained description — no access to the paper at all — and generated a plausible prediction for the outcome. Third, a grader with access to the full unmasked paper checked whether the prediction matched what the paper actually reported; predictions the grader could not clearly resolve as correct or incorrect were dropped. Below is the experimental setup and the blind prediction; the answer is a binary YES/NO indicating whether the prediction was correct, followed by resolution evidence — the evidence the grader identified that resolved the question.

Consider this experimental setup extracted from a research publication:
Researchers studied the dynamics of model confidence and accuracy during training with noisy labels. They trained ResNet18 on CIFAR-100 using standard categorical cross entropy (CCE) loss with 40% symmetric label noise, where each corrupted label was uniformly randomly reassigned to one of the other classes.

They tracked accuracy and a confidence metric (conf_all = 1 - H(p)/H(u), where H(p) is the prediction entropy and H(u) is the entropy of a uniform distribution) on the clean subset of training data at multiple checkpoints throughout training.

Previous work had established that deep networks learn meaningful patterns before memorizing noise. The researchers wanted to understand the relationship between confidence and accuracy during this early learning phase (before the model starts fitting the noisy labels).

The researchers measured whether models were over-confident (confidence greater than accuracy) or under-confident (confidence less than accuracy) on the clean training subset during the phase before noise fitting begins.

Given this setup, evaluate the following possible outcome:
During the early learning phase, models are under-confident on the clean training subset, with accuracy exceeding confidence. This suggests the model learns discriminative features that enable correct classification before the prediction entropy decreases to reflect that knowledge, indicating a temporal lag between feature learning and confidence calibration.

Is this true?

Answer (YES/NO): YES